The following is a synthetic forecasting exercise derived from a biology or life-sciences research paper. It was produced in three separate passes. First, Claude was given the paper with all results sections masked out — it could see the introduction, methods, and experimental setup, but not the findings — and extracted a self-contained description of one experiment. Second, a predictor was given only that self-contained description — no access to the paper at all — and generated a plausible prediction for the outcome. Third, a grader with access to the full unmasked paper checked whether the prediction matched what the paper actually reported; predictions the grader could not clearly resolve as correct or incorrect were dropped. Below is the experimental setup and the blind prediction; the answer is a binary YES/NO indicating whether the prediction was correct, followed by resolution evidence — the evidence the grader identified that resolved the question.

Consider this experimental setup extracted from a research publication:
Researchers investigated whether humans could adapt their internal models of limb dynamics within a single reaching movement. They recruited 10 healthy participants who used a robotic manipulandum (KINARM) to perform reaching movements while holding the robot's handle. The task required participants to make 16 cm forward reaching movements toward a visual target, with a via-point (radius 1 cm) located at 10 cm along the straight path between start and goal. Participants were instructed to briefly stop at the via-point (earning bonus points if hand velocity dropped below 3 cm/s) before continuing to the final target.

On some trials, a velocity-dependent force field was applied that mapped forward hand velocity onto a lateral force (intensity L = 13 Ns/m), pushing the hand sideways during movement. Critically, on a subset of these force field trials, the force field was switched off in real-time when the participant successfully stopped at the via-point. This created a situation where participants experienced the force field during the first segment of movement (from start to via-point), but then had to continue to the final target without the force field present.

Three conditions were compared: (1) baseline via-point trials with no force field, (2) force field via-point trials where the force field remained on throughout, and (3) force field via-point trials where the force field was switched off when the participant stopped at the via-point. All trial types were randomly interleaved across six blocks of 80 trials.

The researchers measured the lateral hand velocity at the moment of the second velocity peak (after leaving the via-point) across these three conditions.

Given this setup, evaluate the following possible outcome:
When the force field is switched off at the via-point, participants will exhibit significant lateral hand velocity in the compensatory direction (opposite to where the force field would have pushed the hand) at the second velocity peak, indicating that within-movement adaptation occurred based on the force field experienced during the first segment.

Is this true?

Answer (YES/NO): YES